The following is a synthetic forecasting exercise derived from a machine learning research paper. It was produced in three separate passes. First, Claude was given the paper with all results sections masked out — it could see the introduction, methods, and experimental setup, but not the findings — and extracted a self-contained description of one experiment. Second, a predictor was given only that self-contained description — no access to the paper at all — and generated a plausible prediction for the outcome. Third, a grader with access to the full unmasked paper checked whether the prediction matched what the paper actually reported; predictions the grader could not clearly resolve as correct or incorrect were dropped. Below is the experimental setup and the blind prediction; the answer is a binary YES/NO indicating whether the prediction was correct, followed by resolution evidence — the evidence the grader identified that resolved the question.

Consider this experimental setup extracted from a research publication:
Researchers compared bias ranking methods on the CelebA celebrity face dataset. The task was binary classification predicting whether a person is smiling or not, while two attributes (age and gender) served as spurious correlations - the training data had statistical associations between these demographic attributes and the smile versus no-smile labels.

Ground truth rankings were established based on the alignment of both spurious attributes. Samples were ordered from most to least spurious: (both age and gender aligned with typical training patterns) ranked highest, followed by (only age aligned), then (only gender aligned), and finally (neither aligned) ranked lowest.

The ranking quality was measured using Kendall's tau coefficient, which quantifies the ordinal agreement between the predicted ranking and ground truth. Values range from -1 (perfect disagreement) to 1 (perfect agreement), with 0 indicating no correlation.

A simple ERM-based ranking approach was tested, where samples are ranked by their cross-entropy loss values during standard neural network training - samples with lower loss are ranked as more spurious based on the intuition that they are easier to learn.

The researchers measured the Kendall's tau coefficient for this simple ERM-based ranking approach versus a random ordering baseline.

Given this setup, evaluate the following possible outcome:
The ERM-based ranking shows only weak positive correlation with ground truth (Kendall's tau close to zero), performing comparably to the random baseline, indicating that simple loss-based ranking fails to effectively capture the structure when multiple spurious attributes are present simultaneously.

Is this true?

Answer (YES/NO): NO